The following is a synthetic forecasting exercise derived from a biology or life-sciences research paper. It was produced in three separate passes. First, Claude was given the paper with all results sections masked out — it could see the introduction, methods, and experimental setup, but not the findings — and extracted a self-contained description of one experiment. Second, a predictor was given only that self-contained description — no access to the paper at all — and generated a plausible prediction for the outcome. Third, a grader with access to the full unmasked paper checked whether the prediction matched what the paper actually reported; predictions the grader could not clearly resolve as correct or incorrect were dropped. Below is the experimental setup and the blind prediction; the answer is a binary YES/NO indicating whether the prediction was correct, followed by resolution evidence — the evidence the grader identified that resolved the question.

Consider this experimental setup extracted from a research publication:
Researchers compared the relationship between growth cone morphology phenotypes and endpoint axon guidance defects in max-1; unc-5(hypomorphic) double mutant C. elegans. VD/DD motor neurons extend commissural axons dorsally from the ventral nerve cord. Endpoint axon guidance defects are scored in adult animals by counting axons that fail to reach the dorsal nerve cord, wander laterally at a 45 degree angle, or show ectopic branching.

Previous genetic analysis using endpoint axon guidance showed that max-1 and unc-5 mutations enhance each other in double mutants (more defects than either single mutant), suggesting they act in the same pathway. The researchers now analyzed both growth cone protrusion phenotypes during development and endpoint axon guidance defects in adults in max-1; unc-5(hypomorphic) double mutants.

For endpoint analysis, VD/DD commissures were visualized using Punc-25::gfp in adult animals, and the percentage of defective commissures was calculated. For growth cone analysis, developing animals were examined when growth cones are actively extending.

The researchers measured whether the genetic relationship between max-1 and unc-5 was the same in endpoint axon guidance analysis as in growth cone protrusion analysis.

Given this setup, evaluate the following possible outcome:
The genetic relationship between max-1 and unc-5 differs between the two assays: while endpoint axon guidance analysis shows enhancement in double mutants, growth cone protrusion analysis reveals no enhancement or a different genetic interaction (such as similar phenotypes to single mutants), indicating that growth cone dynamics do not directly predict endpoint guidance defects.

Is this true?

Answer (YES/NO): YES